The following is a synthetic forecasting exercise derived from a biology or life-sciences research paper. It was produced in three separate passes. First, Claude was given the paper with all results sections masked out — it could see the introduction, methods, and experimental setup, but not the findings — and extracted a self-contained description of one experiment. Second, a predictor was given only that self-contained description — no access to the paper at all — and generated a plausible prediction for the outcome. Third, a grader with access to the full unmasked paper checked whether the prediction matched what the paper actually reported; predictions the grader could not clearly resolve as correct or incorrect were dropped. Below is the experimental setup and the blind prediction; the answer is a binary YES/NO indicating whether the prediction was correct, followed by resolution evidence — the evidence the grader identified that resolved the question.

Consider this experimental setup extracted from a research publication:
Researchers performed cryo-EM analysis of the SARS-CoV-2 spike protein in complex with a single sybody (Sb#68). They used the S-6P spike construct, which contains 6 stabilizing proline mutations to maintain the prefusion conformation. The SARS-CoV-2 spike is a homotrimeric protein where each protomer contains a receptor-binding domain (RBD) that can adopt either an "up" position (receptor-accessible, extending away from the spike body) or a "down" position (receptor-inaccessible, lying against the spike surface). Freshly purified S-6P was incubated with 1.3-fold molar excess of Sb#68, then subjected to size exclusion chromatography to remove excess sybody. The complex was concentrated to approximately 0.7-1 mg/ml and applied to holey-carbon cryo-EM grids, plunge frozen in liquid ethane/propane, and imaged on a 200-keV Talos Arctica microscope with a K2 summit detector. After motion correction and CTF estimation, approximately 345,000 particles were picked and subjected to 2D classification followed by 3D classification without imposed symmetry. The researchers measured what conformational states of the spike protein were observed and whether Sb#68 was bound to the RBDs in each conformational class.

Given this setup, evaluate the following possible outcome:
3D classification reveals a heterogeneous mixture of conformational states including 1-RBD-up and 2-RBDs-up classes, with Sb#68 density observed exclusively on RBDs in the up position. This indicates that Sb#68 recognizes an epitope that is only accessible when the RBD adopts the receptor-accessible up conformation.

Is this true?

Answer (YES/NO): NO